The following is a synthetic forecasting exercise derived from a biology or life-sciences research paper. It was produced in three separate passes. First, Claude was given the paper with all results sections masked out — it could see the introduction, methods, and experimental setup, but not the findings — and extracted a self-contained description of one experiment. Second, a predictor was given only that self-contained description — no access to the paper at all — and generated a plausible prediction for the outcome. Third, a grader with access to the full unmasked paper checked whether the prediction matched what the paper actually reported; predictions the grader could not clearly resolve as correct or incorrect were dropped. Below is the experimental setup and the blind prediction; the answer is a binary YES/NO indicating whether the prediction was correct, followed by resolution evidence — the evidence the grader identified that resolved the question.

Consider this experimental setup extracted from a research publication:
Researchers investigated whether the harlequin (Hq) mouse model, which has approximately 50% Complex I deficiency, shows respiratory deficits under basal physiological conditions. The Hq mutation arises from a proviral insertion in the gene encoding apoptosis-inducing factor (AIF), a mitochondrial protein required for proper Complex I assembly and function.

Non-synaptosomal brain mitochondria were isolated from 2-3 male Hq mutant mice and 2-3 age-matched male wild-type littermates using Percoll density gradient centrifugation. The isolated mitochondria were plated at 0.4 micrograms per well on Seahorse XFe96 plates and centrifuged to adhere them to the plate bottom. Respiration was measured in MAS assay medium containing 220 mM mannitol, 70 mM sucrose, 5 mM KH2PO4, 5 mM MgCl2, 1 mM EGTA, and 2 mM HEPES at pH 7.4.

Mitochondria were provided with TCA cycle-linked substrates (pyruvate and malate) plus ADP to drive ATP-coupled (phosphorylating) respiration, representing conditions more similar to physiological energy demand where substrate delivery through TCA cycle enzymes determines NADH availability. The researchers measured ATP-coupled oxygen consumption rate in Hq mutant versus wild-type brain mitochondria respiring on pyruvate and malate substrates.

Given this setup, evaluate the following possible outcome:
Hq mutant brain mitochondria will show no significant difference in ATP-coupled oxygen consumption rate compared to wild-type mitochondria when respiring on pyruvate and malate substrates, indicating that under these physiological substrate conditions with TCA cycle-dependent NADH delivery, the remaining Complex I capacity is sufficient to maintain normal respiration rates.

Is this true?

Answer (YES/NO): YES